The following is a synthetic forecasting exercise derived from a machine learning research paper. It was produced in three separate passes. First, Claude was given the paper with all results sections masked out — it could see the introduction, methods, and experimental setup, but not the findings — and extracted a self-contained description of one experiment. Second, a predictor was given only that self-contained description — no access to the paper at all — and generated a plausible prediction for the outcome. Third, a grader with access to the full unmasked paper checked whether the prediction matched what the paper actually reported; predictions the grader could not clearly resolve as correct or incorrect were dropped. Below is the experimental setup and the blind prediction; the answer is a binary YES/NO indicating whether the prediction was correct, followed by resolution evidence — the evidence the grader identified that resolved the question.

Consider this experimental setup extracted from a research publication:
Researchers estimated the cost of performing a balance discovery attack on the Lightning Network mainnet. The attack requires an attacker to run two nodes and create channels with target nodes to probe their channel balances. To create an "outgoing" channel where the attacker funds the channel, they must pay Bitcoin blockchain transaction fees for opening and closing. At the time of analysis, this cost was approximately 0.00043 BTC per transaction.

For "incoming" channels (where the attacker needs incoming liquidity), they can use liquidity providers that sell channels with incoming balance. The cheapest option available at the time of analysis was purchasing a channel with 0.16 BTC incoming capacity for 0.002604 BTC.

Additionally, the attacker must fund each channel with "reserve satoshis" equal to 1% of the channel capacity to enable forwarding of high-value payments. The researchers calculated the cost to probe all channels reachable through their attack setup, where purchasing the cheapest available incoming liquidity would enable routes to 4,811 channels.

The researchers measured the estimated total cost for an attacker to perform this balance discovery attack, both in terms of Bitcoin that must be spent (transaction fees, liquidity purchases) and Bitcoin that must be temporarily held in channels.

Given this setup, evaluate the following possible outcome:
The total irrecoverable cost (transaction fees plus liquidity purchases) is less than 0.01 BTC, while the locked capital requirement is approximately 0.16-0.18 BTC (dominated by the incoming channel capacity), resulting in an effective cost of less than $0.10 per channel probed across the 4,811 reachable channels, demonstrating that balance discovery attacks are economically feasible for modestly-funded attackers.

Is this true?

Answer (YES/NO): NO